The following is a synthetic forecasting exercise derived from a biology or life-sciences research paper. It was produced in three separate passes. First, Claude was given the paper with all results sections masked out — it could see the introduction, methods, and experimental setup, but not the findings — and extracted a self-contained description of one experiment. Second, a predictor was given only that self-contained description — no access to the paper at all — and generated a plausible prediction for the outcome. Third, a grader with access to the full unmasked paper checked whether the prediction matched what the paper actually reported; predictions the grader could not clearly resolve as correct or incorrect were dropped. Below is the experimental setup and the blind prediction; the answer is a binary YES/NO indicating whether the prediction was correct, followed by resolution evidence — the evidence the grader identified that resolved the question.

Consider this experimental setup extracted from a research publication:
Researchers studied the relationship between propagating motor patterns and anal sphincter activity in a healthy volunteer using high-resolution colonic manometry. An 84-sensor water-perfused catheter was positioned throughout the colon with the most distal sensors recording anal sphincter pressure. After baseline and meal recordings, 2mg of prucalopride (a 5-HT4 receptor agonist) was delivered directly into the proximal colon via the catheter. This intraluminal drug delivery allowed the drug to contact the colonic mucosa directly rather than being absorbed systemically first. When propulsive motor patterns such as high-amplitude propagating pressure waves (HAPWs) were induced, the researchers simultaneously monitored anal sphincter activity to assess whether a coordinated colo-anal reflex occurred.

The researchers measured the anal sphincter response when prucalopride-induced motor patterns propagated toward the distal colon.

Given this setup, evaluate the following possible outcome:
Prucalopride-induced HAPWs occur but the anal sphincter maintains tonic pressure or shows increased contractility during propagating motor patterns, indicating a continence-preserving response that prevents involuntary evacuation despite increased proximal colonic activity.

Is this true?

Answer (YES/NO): NO